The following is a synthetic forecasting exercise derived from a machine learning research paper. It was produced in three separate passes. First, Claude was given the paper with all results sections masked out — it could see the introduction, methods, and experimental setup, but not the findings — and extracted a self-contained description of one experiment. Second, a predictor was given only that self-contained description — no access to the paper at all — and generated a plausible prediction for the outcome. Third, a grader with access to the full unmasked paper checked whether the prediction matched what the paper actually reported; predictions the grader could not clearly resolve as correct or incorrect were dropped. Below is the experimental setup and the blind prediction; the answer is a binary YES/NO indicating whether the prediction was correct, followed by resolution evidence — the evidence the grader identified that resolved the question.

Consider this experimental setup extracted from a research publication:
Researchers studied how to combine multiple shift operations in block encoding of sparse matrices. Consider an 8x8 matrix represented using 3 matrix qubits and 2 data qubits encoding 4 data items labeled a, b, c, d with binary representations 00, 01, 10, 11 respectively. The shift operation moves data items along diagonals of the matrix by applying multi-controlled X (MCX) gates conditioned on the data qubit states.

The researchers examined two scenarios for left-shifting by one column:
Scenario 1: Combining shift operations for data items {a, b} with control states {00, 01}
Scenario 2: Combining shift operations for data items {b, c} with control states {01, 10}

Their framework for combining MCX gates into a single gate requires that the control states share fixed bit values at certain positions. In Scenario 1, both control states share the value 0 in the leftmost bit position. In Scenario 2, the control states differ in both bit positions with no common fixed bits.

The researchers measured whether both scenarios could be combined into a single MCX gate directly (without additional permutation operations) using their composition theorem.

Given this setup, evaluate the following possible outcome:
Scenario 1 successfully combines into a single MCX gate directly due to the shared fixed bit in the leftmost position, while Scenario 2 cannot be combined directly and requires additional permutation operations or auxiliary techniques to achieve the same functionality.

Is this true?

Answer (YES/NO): YES